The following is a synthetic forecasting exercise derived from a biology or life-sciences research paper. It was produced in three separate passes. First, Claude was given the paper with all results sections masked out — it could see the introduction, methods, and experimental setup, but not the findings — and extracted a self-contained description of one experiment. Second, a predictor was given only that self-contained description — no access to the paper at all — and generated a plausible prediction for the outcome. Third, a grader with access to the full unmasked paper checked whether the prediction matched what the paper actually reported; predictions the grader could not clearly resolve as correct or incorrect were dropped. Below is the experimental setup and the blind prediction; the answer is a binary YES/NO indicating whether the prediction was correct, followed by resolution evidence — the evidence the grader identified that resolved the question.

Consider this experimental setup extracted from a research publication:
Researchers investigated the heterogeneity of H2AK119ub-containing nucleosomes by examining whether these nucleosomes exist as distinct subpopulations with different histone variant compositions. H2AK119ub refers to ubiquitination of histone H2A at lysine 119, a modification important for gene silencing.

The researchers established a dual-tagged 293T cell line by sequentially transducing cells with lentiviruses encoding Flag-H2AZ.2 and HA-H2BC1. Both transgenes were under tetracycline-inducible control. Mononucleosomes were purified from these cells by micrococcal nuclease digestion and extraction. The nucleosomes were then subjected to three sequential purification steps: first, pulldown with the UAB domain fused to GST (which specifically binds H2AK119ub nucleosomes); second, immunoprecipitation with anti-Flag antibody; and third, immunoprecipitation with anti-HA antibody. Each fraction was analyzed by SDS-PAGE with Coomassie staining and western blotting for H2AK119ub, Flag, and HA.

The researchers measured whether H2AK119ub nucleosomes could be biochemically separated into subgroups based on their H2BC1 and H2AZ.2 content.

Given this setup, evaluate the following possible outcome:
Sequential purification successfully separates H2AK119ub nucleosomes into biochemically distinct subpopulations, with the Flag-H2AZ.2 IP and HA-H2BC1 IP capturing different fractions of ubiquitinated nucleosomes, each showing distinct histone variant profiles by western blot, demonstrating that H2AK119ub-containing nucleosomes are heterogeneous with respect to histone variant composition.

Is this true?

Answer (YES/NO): YES